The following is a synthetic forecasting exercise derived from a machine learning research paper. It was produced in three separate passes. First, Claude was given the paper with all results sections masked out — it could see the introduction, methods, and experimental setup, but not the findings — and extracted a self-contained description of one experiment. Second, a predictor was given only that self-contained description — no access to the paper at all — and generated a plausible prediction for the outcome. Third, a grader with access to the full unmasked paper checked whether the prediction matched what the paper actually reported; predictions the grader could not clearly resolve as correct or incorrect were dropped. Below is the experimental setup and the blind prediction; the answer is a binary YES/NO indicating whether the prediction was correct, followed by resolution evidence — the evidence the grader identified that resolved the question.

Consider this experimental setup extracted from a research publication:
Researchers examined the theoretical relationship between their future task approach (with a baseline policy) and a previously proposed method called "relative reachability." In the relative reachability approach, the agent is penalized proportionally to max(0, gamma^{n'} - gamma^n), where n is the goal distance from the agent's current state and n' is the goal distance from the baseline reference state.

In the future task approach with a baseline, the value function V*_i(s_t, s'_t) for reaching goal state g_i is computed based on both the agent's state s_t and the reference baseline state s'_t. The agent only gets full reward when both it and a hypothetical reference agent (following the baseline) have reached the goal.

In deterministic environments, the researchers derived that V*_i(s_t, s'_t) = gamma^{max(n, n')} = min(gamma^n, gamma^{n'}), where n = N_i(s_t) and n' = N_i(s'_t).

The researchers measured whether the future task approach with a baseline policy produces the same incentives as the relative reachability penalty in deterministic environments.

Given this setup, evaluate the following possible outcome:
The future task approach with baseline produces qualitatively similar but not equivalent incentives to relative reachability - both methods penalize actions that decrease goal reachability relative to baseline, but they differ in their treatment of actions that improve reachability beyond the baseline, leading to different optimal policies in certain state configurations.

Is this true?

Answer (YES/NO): NO